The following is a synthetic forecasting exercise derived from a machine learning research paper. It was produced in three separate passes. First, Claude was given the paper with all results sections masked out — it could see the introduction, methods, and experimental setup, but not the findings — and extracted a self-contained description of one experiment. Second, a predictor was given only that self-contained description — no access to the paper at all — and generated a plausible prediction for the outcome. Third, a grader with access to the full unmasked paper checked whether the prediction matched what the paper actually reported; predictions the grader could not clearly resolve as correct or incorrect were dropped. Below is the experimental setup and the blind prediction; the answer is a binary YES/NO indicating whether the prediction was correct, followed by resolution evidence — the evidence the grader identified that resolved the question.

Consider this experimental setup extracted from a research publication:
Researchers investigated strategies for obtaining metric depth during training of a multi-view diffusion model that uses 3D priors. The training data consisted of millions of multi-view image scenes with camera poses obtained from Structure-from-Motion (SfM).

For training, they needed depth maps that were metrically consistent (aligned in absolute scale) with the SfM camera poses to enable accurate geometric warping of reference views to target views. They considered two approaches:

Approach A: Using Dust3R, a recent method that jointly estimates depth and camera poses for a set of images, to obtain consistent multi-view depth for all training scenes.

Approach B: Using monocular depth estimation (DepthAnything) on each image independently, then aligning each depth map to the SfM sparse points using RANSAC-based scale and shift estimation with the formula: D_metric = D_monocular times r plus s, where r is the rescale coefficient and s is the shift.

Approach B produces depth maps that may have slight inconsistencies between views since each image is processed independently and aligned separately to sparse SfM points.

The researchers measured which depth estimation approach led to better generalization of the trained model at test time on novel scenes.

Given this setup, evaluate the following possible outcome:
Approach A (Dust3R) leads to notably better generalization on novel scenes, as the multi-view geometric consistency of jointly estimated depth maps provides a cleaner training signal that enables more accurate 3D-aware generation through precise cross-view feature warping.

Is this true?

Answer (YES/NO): NO